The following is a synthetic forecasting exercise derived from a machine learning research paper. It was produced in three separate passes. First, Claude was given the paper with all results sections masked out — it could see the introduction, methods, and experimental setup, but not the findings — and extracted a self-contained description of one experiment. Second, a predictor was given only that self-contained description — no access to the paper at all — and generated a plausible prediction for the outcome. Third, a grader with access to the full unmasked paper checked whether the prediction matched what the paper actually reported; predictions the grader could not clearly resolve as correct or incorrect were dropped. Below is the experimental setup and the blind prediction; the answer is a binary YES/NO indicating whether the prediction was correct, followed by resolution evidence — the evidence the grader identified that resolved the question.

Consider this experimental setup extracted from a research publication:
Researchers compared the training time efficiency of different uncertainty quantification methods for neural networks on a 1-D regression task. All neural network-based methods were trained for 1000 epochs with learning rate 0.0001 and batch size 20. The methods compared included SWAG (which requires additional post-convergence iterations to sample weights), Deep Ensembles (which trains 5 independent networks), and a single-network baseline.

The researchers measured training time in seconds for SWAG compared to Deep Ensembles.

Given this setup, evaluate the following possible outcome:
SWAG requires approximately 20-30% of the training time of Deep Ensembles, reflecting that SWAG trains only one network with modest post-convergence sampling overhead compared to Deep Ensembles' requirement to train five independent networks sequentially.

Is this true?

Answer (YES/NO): NO